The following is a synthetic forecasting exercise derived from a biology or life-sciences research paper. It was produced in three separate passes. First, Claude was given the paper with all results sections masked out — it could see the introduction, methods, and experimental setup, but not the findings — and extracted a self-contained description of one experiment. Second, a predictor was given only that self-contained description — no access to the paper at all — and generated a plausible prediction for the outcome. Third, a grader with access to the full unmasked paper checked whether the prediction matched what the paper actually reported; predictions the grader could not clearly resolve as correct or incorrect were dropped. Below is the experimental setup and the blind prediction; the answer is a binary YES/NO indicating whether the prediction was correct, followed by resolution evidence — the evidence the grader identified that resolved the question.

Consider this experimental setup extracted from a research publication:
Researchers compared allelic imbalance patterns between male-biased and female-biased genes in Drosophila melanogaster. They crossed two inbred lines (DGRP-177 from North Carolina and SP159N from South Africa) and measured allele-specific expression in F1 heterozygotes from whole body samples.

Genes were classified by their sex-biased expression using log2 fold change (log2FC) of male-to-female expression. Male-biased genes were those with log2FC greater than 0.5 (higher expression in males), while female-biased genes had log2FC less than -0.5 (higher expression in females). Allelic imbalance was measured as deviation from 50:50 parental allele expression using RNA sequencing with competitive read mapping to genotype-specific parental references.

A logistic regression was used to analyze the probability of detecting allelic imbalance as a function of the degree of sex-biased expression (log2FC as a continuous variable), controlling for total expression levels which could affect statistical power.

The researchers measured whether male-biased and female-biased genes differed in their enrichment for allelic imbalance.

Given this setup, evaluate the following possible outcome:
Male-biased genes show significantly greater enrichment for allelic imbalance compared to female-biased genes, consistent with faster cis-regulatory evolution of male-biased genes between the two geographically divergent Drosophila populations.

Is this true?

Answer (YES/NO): NO